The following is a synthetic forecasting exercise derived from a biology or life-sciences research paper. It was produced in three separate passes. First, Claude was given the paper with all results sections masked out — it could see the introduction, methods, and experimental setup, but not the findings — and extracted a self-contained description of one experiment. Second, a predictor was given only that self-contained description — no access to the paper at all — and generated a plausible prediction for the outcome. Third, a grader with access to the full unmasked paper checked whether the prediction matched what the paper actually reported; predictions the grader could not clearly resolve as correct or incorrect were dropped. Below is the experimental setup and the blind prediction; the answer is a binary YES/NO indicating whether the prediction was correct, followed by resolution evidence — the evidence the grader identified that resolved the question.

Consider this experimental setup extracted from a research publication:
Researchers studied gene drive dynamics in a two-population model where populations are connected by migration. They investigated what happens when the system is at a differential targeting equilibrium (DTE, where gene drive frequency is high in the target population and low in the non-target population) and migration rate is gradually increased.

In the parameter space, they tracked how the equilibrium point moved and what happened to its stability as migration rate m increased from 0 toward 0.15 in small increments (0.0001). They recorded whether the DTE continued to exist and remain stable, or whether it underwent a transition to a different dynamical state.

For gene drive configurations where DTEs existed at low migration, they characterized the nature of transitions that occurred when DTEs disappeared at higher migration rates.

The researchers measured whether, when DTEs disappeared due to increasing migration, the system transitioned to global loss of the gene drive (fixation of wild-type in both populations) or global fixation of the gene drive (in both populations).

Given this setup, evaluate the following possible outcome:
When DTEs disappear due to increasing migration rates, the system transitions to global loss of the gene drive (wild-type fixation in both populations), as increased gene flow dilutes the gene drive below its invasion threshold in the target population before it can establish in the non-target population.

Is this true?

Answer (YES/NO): NO